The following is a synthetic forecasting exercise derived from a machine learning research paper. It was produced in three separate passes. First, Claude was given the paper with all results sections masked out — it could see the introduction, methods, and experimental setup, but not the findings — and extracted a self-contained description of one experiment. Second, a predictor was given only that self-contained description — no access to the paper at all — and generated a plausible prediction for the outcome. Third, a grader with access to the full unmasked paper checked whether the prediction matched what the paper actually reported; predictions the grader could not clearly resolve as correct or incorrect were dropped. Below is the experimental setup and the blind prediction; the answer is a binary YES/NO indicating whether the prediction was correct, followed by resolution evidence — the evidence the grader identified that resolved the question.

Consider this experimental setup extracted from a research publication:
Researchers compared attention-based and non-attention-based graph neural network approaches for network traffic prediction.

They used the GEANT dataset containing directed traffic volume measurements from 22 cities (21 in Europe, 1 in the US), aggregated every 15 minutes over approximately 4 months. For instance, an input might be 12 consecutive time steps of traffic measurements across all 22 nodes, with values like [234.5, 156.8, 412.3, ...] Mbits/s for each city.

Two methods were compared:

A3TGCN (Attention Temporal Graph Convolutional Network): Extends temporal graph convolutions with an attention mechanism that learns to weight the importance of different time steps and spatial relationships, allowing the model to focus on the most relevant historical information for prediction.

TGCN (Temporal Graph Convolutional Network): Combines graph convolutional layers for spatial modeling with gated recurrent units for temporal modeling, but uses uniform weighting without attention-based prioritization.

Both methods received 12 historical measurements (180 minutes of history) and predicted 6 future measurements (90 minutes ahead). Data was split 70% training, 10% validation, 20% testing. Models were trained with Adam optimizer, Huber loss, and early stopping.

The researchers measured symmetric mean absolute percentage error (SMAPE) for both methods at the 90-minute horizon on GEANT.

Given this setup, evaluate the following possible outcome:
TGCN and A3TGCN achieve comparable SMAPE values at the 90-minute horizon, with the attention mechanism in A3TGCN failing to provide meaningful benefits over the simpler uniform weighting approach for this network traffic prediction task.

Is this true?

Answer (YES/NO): NO